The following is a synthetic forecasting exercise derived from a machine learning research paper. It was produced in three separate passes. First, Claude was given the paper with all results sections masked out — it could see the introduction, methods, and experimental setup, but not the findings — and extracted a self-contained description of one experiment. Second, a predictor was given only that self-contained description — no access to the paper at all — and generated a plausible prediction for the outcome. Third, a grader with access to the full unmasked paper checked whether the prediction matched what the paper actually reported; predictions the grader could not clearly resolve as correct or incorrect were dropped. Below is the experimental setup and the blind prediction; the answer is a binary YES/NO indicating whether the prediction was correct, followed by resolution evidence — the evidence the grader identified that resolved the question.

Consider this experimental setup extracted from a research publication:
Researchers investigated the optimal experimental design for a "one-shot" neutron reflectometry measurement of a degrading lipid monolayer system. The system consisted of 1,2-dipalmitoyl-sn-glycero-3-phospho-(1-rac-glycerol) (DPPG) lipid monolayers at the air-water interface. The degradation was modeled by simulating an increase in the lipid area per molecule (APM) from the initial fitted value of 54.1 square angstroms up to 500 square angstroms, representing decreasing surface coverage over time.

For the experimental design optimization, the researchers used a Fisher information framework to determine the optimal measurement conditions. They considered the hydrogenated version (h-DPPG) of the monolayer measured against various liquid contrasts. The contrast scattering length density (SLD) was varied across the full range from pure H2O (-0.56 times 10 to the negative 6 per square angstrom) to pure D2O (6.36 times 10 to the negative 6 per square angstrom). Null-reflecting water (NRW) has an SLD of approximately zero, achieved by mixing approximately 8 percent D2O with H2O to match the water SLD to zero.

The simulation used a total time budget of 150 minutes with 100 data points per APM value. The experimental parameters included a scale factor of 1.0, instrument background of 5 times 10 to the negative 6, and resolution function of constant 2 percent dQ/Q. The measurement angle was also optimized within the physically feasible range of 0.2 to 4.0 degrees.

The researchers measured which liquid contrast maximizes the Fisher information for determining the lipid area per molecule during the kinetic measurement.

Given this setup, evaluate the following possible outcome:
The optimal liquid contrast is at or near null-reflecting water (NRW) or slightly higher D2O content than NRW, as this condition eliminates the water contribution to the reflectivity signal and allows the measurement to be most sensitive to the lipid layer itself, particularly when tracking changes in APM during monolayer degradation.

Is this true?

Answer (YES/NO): YES